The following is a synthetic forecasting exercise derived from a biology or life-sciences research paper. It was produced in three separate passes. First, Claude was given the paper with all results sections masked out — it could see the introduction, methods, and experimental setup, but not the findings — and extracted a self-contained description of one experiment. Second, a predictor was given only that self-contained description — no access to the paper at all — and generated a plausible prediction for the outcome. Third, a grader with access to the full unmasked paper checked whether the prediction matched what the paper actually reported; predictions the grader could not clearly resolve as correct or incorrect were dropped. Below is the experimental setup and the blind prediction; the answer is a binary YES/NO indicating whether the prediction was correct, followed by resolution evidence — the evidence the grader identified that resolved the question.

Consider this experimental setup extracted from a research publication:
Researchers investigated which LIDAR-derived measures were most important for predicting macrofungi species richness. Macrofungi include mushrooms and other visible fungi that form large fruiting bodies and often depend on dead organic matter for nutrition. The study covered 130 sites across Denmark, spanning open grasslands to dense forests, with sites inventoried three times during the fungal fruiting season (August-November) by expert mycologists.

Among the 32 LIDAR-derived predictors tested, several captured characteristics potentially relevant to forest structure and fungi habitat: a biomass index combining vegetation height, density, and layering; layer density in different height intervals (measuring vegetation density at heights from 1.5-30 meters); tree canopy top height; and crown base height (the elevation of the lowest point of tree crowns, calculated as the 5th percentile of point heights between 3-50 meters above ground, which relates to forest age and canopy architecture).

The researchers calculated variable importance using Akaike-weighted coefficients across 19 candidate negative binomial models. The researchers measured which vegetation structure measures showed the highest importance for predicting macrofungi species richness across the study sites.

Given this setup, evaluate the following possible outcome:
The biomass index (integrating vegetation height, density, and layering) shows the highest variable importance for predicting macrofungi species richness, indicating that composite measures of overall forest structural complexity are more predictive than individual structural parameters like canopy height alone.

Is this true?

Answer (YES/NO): NO